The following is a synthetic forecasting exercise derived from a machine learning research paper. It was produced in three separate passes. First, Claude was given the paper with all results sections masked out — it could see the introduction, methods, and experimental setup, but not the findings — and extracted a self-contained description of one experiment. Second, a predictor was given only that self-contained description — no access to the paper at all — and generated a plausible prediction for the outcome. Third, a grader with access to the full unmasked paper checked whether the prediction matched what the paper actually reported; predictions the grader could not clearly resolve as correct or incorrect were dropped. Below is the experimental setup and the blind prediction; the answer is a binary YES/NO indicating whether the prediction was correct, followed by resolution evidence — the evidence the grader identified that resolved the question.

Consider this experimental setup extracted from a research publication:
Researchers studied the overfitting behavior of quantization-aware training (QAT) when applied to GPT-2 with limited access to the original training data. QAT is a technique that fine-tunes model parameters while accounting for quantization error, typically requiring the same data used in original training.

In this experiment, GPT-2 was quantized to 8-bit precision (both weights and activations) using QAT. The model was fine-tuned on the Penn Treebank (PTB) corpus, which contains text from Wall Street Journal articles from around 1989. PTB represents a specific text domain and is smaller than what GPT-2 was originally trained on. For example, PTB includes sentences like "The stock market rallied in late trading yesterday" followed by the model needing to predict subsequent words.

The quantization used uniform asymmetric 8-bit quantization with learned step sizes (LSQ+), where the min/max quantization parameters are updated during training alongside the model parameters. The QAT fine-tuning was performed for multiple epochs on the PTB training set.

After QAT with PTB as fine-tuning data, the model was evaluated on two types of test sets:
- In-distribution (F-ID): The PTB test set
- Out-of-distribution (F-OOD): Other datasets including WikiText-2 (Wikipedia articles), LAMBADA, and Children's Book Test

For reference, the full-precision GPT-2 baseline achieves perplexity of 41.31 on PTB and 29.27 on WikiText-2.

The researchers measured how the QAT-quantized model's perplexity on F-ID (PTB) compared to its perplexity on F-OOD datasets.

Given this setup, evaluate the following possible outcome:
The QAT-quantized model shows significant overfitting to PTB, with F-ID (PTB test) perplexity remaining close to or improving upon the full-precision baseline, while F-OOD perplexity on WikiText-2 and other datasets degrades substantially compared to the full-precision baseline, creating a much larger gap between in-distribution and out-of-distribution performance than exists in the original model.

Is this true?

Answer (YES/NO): YES